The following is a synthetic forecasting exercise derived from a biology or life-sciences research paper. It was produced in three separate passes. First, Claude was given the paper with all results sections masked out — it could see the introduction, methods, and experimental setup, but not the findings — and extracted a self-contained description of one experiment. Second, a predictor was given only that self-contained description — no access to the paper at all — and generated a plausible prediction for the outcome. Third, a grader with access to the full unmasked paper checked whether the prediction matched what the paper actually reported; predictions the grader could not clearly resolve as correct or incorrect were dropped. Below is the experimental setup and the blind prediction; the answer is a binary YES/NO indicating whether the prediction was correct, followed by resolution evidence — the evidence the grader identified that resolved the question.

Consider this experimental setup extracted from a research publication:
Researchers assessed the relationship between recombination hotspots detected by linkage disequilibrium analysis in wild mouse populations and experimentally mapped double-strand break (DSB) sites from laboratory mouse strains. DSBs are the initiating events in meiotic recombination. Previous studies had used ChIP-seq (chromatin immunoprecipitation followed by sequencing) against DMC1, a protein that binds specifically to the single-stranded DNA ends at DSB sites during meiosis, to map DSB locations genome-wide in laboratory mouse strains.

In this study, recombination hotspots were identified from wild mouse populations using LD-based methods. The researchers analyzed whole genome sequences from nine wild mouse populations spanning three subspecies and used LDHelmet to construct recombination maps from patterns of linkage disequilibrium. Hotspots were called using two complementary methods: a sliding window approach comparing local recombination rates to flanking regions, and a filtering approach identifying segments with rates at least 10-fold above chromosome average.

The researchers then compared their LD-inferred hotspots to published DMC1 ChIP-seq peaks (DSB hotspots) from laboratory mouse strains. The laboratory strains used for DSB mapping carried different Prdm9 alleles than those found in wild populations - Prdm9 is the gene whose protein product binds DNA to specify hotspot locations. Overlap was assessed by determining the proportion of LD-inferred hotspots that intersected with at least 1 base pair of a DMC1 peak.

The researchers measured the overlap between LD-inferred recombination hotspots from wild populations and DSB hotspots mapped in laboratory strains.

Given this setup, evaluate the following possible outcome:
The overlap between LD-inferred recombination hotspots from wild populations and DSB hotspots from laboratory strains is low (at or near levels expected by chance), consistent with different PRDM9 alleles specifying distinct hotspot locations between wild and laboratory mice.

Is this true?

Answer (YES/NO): NO